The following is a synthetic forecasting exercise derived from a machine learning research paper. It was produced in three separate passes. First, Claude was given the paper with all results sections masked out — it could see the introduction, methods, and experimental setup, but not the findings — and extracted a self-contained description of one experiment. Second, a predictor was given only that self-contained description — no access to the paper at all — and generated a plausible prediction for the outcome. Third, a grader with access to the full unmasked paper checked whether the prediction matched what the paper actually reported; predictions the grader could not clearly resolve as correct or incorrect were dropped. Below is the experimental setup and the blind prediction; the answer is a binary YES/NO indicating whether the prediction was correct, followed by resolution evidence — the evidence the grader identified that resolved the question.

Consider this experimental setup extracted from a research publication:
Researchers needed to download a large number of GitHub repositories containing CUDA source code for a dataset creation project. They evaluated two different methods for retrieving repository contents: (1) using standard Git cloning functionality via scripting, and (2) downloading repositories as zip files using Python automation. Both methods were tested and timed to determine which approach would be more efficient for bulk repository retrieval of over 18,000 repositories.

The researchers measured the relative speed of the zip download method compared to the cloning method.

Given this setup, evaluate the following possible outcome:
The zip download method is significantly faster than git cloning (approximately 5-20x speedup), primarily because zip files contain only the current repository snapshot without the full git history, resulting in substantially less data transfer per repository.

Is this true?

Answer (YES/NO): NO